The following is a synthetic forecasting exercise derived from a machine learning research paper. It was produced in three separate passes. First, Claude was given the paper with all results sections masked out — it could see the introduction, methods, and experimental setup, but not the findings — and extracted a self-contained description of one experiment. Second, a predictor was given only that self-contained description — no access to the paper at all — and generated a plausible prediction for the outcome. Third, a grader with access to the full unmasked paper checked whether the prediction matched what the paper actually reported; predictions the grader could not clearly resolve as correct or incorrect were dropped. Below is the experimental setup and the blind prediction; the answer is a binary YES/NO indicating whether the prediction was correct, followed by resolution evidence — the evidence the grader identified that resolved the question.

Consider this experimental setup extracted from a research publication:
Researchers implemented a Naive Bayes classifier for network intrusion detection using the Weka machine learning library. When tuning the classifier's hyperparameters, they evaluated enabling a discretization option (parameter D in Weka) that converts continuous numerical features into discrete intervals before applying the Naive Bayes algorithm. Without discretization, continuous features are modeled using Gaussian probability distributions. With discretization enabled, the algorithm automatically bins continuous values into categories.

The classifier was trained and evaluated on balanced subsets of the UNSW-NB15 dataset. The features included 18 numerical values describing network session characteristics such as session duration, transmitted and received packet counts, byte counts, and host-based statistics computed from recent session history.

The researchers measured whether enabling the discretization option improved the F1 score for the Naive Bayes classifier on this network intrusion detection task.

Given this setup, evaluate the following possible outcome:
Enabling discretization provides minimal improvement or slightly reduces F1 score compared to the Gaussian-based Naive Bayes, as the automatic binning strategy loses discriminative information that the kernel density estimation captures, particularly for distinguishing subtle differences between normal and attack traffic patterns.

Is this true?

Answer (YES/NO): NO